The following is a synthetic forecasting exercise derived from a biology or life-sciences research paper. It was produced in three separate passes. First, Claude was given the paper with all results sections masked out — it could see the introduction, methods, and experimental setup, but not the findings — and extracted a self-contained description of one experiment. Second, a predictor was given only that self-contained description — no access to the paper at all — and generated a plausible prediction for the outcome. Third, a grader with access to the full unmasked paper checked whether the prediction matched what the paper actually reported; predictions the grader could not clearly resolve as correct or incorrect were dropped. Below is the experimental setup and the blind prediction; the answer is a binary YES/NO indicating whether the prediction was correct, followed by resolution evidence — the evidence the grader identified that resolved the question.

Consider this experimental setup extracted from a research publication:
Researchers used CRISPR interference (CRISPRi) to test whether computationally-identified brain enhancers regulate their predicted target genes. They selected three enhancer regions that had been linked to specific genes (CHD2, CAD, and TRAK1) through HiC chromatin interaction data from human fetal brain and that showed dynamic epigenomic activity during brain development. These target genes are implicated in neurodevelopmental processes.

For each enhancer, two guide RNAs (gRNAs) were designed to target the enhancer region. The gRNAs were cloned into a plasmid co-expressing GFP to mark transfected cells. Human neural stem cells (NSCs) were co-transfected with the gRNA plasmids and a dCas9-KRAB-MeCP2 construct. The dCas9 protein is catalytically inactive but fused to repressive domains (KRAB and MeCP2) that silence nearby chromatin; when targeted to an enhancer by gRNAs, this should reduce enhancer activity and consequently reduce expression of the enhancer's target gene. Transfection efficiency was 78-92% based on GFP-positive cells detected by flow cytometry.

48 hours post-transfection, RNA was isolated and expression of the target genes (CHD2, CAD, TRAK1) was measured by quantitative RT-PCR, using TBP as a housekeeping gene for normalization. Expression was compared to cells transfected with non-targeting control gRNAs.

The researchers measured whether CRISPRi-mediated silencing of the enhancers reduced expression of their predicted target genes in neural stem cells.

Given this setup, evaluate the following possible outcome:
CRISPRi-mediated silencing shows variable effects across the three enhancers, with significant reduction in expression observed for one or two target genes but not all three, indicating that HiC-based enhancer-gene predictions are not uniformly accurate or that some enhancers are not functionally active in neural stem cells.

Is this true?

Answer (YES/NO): NO